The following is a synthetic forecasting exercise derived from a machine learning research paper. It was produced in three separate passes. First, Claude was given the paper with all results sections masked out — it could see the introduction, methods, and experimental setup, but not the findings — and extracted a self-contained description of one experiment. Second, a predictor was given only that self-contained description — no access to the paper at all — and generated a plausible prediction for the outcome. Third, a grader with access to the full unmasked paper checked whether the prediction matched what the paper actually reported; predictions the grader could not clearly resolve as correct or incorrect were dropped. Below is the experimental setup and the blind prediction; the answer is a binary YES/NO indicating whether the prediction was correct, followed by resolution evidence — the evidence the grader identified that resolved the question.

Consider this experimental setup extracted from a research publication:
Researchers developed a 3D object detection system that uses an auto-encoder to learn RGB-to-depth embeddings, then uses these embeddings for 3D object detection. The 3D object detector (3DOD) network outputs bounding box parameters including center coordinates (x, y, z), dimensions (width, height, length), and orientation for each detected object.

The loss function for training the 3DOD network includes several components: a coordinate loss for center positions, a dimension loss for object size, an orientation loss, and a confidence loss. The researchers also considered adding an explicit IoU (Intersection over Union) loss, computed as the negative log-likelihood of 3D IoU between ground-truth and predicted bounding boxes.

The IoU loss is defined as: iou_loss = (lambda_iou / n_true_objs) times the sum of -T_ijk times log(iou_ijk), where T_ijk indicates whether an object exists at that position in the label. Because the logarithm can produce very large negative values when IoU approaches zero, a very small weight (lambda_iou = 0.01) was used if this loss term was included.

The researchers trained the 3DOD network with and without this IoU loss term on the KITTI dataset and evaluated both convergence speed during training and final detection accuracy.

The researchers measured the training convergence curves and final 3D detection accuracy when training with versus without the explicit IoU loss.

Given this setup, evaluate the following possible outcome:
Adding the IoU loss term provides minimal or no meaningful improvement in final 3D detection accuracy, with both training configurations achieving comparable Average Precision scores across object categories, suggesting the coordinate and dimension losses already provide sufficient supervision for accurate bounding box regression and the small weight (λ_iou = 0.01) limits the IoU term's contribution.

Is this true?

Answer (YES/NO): NO